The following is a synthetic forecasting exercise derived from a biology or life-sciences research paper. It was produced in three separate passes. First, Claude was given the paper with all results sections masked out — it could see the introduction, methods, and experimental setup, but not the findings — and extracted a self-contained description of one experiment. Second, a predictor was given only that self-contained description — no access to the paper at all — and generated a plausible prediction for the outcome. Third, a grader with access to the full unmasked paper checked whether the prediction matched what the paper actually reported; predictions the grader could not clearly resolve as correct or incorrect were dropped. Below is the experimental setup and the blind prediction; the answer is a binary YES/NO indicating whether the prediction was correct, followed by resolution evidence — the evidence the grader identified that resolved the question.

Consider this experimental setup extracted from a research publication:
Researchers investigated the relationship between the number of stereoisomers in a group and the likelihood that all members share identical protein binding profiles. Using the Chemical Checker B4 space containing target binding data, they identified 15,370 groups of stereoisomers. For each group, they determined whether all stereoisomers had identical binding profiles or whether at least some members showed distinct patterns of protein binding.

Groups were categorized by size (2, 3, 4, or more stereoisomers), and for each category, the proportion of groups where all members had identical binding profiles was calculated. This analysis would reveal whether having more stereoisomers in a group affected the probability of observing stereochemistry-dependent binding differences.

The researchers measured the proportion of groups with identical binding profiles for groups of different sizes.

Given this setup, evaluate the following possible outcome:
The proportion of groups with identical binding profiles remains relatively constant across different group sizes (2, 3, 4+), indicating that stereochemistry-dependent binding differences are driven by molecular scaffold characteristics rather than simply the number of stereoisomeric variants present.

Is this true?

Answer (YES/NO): NO